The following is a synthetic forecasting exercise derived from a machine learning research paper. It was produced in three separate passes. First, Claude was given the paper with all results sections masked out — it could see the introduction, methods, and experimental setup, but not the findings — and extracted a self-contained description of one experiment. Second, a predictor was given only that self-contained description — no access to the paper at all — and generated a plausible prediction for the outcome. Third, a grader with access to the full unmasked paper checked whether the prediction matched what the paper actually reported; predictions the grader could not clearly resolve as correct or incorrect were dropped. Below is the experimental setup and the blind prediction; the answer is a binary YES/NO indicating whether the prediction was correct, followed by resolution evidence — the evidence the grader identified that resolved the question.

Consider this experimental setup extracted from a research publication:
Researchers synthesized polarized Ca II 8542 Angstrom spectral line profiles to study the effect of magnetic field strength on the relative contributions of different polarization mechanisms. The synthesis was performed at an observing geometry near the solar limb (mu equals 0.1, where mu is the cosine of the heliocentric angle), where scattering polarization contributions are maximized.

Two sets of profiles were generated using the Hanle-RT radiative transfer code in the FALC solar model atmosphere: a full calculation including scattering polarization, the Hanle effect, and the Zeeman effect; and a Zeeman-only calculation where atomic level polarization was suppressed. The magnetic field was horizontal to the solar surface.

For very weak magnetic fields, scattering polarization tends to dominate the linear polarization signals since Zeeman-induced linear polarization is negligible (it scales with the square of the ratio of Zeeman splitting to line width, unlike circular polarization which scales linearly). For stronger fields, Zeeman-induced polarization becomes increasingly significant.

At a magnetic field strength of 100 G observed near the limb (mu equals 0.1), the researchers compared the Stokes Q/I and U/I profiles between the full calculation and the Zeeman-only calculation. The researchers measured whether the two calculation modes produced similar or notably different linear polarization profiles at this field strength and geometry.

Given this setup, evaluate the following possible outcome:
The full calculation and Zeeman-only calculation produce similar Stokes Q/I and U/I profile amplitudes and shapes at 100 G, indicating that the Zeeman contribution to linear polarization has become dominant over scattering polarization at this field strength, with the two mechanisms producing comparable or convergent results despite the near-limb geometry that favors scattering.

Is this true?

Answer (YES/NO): NO